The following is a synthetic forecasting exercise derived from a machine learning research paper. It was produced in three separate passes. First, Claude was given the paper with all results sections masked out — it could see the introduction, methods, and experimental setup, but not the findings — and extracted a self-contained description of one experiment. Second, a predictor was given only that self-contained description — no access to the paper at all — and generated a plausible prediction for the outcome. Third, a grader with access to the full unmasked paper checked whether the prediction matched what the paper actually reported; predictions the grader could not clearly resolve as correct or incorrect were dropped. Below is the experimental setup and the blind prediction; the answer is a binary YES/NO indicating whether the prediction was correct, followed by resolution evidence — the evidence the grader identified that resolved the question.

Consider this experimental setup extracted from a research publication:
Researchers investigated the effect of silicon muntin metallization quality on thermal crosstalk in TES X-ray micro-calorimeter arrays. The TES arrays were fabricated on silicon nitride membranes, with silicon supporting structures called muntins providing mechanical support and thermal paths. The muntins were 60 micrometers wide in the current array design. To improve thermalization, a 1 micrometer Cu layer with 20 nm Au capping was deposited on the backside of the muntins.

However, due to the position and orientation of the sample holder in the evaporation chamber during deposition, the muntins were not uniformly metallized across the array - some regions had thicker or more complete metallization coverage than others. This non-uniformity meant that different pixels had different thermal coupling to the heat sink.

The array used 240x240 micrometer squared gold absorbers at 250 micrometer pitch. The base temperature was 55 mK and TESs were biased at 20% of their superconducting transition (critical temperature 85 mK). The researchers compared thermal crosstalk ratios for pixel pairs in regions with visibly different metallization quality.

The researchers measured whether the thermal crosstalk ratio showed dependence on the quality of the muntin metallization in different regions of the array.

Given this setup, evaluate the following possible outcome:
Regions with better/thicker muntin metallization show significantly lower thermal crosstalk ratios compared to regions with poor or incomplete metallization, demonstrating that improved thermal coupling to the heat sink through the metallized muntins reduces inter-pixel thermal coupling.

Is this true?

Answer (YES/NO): YES